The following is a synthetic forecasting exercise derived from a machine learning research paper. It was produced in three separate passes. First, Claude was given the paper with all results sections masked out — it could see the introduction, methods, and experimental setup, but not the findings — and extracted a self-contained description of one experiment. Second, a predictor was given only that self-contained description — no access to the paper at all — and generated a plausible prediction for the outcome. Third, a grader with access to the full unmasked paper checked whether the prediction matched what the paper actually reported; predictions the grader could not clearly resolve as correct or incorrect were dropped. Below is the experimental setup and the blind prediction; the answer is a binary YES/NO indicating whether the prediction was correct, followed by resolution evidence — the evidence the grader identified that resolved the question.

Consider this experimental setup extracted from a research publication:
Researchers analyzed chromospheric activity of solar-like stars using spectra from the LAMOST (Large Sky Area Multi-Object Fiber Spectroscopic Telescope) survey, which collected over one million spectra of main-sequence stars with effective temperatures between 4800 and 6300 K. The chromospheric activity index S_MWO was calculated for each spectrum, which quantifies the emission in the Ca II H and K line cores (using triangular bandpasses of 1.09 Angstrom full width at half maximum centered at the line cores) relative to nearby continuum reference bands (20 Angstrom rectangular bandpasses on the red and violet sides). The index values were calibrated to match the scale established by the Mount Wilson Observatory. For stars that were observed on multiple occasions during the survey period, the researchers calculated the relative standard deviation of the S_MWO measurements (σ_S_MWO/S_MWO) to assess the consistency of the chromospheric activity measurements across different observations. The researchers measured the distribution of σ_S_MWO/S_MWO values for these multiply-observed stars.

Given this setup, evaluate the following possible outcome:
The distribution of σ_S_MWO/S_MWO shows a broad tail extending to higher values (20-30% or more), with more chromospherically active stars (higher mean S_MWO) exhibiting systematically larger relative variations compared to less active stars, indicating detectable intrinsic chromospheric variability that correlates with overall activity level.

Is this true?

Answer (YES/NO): NO